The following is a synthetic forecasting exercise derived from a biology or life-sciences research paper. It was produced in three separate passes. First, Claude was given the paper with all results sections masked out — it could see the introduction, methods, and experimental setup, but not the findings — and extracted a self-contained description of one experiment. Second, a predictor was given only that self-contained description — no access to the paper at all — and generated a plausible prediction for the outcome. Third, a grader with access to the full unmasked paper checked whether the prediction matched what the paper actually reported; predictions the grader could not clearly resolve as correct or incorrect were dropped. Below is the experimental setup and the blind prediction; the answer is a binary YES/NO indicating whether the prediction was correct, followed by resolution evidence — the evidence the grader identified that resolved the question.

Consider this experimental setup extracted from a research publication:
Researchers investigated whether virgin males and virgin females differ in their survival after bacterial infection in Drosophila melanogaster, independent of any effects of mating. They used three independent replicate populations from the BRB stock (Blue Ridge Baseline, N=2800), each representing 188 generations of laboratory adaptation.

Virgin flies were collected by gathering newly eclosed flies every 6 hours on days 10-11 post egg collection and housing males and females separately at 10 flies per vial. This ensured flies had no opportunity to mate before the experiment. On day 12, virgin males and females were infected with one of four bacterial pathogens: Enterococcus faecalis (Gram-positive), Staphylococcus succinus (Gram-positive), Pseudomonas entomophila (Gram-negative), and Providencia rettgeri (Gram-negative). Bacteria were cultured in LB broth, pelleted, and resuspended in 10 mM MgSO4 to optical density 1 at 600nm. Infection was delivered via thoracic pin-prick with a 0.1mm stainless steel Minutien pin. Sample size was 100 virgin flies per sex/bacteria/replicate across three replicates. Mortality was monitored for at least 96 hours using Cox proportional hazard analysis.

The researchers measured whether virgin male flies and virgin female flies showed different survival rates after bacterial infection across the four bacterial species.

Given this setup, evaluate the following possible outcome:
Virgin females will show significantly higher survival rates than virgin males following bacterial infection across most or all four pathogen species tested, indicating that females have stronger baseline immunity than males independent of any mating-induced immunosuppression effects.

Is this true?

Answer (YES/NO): NO